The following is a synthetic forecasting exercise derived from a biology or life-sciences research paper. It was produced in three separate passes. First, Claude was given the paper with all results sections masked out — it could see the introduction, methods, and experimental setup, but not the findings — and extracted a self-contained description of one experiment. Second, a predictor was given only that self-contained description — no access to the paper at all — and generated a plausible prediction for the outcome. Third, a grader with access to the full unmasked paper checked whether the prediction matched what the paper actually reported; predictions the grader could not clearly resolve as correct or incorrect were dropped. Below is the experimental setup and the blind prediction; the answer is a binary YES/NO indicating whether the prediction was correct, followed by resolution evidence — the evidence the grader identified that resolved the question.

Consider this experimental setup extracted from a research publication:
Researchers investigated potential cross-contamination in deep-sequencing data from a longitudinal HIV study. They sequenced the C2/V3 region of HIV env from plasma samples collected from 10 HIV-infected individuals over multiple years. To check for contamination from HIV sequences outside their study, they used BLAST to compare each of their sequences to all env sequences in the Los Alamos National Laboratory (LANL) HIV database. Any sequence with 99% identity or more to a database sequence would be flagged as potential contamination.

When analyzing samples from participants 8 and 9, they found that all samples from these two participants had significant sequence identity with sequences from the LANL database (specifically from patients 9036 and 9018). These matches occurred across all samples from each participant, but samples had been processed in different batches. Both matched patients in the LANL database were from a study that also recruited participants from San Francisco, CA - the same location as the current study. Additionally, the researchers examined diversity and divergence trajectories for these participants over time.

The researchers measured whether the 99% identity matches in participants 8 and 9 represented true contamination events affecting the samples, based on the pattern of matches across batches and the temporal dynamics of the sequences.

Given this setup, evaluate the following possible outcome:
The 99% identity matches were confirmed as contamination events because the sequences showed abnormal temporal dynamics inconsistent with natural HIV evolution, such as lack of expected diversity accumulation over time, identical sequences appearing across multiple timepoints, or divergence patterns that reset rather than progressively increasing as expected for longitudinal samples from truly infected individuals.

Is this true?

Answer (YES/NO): NO